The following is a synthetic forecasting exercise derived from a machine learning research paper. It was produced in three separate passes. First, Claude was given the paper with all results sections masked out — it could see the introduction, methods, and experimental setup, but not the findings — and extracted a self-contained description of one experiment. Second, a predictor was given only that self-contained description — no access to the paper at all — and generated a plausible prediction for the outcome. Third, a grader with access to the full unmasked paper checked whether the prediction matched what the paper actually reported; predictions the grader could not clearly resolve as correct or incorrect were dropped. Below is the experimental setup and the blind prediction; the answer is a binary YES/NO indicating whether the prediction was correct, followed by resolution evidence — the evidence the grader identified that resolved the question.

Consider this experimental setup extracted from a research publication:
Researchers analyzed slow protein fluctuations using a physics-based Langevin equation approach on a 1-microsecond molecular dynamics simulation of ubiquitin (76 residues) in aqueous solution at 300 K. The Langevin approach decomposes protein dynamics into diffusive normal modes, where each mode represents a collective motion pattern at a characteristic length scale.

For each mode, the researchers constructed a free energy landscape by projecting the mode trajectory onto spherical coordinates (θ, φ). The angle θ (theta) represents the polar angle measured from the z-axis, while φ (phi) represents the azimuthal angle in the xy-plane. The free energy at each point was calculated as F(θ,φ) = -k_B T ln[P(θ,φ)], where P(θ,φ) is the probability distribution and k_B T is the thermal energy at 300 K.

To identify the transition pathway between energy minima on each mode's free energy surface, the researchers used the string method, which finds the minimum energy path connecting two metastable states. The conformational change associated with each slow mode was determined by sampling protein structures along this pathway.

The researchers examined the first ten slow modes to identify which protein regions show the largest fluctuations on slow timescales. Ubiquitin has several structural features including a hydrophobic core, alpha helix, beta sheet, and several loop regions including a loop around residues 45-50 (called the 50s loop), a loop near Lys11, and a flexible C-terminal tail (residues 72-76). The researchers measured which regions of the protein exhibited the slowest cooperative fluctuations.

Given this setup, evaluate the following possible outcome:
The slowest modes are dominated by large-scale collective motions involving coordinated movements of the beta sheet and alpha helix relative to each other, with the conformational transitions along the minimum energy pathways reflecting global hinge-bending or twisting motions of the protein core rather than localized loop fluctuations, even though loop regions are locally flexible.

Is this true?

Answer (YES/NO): NO